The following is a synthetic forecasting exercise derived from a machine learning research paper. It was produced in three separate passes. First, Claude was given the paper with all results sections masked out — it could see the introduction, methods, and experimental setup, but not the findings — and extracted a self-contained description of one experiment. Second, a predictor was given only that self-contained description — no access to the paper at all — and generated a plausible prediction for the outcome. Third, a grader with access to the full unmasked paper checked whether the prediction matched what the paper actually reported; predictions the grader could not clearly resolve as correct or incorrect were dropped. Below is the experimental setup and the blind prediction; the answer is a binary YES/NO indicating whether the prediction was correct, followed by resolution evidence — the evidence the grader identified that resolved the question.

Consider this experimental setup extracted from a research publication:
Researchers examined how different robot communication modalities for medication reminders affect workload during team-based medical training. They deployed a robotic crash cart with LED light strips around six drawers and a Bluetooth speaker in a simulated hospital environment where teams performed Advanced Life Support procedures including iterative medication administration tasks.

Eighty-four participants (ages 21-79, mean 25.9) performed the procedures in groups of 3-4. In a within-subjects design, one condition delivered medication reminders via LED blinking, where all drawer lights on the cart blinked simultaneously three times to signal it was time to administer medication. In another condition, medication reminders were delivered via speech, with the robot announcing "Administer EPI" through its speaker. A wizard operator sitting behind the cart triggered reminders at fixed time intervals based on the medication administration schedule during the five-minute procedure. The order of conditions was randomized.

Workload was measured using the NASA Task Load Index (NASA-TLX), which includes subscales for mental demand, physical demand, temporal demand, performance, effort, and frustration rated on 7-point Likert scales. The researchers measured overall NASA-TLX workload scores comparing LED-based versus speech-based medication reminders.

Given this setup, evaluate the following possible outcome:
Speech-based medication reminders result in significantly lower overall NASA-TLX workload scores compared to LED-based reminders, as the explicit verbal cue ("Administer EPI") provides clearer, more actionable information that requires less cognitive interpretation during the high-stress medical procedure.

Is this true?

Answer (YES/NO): NO